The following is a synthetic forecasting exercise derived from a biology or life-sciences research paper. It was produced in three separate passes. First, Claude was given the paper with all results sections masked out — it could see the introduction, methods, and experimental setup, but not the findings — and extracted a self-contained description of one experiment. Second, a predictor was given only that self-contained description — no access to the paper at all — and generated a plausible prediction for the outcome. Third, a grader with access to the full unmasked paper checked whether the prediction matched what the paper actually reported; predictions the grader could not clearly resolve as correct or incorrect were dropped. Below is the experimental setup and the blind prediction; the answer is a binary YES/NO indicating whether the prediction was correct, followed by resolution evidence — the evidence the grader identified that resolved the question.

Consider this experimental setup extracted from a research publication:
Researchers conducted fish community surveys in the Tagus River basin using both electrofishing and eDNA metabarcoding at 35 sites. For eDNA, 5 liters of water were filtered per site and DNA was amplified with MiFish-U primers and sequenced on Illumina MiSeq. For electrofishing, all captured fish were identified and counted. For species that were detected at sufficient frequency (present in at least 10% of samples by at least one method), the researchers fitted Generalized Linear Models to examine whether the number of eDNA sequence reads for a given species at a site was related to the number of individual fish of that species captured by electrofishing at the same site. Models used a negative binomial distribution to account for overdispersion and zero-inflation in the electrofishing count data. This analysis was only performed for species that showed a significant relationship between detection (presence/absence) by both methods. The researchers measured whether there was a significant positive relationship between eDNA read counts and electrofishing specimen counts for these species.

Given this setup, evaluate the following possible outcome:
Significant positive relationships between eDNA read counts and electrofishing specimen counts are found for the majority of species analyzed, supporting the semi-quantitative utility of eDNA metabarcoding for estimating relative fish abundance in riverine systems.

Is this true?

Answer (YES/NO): YES